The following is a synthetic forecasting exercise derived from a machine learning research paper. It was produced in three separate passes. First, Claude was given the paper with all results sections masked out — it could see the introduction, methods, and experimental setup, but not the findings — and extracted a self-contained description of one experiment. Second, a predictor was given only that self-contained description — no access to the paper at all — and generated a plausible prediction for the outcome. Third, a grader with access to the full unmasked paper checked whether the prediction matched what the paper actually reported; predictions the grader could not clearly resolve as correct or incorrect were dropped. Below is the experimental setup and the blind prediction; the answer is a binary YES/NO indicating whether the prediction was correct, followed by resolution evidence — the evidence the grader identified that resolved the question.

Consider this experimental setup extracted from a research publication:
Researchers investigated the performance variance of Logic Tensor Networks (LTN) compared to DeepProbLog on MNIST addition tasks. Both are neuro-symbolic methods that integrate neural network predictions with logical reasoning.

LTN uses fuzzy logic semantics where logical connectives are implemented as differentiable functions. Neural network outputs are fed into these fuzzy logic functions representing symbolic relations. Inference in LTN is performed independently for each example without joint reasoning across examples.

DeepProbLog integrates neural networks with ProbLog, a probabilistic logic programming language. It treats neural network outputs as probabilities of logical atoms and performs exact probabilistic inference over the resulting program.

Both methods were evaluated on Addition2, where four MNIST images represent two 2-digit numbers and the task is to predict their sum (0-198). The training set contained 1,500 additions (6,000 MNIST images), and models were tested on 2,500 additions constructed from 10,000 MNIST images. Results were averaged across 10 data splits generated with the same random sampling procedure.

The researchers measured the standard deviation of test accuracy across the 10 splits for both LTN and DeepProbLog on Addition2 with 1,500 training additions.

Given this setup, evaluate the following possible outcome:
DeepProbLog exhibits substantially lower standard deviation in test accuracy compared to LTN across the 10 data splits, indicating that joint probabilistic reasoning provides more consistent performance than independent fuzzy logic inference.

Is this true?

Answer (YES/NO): YES